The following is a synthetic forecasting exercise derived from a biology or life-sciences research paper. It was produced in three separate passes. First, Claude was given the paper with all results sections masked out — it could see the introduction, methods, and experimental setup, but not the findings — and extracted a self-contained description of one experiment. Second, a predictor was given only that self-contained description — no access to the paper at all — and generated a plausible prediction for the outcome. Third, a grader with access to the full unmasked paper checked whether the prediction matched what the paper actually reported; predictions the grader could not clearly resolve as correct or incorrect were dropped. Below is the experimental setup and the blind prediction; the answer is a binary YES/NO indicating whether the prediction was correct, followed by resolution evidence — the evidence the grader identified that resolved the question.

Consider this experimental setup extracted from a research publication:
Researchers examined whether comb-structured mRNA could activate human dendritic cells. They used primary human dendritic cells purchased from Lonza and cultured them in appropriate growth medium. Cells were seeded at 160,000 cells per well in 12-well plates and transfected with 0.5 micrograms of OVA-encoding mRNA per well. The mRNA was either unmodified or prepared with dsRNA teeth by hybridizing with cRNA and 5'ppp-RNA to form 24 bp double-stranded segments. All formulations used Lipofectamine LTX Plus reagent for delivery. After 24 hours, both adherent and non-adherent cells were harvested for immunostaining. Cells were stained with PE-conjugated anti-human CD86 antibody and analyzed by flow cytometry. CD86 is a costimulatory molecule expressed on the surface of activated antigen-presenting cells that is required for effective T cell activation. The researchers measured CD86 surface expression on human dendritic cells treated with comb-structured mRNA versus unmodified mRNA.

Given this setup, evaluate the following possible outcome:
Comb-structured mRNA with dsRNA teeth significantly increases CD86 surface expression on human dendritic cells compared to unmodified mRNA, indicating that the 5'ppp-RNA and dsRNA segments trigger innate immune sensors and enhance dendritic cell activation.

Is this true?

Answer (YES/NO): YES